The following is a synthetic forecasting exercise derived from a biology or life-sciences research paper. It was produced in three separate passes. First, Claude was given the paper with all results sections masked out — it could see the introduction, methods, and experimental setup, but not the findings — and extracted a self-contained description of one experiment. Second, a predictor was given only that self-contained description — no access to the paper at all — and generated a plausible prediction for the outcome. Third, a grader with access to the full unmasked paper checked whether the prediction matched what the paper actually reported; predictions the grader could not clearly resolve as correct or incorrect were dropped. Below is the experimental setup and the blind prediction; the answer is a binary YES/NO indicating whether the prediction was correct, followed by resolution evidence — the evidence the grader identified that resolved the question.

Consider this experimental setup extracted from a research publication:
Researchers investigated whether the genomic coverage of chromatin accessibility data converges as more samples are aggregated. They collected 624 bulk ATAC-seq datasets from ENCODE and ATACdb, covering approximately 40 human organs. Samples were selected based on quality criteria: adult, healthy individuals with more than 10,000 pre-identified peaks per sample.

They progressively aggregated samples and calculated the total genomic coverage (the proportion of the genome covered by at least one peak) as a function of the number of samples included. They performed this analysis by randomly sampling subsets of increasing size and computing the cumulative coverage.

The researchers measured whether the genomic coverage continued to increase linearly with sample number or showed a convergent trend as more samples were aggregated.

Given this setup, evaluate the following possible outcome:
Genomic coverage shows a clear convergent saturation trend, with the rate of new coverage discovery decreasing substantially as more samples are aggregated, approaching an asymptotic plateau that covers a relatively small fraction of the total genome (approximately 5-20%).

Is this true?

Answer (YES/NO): NO